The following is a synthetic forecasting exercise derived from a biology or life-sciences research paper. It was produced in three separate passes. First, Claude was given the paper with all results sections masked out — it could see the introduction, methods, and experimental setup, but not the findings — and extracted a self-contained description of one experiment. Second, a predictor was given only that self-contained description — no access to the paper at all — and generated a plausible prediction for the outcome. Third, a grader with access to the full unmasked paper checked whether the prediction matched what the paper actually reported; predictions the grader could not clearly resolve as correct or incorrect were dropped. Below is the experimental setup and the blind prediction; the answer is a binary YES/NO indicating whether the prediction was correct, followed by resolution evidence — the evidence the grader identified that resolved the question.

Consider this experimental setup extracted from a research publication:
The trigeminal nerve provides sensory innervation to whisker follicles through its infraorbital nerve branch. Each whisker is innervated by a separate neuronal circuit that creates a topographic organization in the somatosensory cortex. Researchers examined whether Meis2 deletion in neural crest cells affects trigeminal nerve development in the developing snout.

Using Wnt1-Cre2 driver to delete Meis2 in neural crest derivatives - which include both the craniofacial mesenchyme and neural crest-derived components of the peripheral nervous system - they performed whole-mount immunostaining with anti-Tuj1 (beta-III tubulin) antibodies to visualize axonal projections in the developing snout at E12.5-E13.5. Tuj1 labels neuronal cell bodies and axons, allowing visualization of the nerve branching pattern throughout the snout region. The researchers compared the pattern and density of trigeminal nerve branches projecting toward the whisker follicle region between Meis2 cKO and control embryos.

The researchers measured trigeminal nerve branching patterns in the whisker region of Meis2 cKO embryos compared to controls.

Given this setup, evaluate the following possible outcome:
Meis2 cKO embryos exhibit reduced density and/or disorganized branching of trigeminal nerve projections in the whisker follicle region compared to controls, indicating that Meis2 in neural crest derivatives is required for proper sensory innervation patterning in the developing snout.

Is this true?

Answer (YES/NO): YES